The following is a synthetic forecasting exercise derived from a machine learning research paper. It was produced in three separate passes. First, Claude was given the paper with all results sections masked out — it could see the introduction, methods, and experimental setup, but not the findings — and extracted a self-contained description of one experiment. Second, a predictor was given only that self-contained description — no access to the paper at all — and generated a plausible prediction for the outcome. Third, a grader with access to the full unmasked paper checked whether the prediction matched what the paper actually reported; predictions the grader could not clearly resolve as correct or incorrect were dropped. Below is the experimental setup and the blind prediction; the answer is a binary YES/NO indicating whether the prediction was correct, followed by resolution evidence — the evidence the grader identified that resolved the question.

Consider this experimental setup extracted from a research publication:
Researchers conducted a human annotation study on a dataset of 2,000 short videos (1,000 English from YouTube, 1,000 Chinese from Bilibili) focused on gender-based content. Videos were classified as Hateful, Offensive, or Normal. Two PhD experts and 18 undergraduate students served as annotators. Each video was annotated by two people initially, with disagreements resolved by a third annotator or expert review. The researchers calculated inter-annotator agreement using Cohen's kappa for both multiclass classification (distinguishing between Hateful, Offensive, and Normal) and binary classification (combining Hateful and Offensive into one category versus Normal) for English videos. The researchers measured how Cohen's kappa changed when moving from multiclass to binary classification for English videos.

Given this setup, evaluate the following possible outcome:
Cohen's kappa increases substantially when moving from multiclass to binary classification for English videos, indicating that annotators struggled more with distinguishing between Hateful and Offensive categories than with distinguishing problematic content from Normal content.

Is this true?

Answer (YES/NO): YES